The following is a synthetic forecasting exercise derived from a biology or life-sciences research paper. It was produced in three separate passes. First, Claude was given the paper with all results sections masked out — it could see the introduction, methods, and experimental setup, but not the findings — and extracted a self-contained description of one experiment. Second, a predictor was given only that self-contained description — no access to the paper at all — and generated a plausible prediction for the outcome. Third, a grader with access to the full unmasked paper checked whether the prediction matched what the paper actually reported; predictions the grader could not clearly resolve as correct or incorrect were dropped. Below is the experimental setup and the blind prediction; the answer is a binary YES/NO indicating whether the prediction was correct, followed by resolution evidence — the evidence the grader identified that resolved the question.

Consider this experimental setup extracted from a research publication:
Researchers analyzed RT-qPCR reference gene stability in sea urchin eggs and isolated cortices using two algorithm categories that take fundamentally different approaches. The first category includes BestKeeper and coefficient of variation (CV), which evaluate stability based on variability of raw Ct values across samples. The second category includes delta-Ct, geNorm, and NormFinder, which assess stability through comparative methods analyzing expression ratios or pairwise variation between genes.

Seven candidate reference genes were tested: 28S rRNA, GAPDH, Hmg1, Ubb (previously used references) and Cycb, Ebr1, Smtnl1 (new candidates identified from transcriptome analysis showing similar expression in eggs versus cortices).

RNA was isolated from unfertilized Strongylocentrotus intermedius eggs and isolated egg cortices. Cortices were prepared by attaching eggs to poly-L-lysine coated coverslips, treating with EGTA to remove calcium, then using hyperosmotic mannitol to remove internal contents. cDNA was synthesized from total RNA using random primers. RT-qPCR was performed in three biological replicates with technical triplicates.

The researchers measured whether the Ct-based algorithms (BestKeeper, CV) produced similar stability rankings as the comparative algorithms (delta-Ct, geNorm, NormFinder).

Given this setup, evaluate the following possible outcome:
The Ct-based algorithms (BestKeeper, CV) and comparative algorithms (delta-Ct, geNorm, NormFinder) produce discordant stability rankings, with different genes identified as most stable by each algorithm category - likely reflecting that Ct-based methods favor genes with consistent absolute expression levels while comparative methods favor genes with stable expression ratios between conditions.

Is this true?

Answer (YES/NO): YES